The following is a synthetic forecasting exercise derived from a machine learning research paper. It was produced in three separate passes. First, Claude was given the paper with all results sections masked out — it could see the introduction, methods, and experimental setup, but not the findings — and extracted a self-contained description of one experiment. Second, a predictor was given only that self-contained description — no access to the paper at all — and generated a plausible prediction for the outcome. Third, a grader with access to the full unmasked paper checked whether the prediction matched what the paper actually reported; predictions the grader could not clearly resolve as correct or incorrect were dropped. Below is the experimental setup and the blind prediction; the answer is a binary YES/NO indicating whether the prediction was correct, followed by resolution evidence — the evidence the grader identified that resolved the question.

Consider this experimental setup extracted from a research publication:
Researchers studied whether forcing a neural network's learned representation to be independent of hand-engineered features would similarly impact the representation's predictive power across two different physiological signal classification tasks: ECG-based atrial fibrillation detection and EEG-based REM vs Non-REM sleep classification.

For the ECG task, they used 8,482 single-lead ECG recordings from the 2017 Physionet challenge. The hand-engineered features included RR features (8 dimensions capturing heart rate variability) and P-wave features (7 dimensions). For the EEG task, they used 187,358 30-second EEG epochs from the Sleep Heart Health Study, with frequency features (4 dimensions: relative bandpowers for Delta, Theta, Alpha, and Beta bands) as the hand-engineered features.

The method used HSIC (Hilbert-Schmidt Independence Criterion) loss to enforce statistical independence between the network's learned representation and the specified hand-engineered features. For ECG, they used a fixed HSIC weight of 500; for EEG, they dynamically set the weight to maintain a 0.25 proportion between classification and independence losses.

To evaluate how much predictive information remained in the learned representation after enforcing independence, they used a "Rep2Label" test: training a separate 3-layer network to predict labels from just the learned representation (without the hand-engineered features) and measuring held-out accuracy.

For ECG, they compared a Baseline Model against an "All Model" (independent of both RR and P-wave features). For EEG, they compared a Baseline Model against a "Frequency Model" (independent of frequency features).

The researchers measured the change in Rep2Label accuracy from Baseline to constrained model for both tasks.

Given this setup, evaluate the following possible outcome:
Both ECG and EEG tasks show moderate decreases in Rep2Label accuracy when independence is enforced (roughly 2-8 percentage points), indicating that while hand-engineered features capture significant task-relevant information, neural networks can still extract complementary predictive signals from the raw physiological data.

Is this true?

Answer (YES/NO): NO